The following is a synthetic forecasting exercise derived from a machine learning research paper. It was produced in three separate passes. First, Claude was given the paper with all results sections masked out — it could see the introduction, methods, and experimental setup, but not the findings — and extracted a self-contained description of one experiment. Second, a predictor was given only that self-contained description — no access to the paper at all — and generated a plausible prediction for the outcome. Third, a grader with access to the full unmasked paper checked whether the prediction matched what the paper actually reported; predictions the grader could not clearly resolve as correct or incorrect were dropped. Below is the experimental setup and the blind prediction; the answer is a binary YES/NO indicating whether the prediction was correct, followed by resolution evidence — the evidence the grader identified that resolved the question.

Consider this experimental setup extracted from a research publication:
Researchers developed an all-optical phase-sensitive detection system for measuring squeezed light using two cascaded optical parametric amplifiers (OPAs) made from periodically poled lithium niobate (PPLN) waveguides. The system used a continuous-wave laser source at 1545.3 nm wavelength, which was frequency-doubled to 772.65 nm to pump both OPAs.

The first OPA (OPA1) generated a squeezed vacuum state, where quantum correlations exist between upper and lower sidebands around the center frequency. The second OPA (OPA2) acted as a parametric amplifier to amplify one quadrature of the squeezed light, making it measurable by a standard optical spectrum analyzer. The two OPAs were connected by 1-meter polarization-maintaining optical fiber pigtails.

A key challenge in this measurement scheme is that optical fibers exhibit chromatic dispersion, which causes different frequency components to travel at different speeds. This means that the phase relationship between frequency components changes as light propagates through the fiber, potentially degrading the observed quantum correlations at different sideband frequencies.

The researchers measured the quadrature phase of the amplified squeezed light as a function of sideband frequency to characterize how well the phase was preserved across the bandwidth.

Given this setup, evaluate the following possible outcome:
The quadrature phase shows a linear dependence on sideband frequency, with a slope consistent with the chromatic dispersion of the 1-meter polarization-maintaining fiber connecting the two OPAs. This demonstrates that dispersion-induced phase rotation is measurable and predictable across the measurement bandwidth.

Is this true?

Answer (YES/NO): NO